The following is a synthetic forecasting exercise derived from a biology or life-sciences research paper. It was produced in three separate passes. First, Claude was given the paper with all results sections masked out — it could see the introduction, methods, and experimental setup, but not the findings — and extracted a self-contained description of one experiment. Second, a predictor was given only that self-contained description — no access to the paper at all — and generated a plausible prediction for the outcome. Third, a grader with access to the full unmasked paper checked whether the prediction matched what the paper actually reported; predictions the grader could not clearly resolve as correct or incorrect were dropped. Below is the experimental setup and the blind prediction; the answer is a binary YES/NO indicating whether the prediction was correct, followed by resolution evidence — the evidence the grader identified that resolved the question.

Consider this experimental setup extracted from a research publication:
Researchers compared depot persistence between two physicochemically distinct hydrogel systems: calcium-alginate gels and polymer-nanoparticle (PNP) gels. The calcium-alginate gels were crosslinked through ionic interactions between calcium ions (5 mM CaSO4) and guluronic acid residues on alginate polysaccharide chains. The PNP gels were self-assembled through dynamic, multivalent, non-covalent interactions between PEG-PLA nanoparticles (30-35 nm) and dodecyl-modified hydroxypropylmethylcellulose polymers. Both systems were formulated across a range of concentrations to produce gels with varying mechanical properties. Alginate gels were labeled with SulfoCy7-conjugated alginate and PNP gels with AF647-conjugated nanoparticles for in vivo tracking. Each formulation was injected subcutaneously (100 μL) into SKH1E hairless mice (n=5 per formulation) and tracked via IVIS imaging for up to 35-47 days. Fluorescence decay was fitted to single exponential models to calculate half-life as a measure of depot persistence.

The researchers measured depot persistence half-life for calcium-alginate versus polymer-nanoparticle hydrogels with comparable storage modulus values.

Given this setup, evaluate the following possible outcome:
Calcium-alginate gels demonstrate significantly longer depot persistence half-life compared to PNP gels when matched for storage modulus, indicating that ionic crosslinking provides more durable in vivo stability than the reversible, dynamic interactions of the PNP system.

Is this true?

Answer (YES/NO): NO